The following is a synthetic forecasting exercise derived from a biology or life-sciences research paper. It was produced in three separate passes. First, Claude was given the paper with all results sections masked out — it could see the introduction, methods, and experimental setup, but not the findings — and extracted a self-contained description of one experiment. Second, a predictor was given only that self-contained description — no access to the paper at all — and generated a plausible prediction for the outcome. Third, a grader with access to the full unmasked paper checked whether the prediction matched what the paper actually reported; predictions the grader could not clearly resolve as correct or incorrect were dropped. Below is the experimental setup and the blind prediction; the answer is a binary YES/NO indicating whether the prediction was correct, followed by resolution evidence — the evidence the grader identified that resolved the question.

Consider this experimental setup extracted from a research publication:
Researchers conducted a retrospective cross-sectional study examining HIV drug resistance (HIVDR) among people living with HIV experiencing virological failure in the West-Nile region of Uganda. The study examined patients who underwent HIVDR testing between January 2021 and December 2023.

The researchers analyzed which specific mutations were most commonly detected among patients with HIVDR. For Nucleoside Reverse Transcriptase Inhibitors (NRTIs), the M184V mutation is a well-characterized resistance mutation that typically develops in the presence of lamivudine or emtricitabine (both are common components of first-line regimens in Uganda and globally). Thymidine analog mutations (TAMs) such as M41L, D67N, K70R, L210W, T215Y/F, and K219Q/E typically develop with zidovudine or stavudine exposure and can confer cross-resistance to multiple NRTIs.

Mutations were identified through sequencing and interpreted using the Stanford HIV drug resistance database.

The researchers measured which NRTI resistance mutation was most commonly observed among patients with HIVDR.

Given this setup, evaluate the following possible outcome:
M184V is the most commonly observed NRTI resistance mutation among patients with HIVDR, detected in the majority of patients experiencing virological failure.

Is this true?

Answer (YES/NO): NO